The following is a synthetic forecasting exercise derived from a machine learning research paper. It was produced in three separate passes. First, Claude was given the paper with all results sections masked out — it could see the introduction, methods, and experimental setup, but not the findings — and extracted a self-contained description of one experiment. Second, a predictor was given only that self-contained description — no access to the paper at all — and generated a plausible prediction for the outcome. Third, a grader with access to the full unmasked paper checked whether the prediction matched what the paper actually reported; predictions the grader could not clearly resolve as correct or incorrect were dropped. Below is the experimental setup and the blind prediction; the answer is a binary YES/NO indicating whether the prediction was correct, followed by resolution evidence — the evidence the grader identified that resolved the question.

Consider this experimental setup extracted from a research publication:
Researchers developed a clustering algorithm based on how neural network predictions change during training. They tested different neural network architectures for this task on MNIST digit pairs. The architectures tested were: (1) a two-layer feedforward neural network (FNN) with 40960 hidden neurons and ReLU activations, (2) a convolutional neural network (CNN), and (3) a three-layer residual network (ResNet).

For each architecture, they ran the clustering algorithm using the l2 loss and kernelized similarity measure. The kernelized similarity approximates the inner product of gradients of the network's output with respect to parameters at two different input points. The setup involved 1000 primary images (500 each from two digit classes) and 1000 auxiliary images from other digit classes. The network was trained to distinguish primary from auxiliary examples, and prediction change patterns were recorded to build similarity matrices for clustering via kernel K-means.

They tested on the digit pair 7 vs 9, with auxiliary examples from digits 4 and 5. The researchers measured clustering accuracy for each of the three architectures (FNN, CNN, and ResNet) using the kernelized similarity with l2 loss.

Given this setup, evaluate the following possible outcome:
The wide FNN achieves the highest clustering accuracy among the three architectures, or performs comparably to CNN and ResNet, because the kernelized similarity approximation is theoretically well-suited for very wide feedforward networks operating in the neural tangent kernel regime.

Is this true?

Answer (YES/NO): NO